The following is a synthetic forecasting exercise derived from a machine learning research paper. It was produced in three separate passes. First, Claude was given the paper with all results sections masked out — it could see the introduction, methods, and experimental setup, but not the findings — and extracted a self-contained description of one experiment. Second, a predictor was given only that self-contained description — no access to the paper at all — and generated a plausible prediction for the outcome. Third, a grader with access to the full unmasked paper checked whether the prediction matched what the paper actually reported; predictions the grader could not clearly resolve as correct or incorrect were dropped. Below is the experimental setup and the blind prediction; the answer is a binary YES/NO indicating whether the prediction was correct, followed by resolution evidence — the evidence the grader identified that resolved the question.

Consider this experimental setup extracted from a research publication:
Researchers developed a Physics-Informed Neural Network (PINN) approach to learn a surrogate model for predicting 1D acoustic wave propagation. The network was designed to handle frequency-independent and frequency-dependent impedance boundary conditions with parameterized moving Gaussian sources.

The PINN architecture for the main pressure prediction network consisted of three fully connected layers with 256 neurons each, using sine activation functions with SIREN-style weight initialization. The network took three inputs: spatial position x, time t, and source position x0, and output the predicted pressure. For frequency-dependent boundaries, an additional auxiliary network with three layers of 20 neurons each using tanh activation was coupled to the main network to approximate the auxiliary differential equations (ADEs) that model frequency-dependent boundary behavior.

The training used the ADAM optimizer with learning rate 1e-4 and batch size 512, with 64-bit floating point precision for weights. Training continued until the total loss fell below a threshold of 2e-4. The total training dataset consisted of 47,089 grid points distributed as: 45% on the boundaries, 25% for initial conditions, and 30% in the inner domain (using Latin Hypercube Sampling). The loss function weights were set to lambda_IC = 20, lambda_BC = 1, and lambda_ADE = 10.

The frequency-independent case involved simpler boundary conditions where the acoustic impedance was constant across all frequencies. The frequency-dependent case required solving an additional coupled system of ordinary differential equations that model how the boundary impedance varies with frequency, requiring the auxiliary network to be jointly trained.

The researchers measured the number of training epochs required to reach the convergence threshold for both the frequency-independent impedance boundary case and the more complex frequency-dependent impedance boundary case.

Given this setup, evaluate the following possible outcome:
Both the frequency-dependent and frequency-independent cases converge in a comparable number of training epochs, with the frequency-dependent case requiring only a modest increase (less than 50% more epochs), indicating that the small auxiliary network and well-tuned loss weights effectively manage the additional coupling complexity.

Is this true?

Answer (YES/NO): YES